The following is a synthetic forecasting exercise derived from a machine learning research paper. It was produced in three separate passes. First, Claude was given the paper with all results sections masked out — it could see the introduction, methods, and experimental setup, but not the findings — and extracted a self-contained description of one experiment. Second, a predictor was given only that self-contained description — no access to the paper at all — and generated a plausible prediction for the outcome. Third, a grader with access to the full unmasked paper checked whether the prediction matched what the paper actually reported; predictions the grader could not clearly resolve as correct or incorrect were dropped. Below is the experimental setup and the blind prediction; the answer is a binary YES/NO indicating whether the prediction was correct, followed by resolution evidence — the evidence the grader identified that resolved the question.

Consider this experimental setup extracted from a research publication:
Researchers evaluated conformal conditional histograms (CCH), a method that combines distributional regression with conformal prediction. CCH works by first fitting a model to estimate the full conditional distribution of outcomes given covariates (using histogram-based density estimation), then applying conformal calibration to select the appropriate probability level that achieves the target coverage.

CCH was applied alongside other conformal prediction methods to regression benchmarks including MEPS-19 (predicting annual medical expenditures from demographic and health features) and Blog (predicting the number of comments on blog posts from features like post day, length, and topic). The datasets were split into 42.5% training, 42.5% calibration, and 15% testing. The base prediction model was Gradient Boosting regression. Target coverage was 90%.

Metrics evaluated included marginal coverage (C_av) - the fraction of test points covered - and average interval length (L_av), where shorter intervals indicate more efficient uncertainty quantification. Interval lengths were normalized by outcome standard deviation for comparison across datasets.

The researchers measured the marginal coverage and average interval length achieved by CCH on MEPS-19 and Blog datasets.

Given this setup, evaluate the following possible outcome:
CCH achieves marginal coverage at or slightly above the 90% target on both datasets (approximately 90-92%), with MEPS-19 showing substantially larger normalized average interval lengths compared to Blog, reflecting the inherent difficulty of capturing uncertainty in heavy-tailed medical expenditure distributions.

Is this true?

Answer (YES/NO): NO